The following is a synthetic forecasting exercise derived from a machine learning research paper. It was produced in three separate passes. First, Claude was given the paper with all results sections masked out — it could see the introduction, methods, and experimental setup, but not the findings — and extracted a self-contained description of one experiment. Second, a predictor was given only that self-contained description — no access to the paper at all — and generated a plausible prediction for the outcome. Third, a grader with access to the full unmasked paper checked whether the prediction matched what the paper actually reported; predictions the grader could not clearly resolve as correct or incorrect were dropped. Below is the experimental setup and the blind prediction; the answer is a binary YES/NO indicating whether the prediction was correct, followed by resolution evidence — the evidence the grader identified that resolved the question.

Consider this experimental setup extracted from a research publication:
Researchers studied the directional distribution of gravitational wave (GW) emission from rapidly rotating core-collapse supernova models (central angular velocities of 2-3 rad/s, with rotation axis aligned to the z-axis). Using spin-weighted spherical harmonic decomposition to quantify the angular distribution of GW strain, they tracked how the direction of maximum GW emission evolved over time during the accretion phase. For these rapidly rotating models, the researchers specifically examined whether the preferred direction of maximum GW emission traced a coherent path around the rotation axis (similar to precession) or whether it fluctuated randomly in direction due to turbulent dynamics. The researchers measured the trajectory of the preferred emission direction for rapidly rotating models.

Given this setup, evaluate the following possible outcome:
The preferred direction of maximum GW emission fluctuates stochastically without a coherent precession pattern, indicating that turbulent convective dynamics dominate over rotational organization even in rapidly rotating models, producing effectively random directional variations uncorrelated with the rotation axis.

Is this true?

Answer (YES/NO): NO